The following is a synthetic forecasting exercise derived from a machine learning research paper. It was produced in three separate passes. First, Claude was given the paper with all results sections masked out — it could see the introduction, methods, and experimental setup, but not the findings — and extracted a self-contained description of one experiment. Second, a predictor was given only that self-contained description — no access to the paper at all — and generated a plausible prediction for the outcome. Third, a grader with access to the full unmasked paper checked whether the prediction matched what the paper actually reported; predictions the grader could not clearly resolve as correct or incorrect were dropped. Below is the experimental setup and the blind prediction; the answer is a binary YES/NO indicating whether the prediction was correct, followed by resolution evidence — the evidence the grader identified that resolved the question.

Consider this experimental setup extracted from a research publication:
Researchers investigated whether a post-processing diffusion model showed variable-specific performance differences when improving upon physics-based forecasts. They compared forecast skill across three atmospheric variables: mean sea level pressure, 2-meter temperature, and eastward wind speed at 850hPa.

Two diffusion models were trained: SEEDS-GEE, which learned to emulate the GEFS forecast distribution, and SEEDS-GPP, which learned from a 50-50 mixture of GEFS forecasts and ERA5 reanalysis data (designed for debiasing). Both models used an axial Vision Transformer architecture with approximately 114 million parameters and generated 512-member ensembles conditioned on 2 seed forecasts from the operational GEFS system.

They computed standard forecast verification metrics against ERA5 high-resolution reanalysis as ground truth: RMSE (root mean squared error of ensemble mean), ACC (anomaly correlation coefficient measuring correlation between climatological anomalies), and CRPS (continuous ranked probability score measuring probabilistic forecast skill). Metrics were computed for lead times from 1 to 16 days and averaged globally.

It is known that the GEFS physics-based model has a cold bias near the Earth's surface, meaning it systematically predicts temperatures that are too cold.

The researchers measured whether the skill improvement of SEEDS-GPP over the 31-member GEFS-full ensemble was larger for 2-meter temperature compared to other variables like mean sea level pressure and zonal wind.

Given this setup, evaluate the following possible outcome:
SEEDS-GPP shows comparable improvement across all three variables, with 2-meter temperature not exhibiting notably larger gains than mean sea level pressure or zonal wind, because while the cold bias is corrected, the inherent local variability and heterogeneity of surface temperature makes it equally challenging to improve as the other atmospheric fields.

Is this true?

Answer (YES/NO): NO